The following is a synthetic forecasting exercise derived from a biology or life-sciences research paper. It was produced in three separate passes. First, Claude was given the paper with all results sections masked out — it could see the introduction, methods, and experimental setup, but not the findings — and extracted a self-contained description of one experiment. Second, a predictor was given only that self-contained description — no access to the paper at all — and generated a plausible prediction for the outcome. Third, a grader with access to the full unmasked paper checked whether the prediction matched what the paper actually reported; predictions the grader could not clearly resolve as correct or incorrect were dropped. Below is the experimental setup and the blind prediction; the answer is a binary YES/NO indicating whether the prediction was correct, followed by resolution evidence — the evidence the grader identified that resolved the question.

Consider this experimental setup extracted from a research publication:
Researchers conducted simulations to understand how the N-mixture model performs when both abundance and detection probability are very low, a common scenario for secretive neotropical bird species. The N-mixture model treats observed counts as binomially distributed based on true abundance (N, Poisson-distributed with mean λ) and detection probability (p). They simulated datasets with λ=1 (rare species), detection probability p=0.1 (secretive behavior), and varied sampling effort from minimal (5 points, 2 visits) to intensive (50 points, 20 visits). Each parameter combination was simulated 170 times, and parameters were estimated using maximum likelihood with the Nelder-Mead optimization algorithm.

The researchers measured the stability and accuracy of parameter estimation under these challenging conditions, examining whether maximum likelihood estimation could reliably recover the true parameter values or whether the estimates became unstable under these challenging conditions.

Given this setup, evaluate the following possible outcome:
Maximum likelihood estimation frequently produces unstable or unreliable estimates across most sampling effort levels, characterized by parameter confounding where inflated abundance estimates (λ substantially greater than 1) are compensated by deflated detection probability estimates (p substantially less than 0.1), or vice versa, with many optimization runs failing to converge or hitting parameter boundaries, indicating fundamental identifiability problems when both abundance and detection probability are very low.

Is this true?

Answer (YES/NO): YES